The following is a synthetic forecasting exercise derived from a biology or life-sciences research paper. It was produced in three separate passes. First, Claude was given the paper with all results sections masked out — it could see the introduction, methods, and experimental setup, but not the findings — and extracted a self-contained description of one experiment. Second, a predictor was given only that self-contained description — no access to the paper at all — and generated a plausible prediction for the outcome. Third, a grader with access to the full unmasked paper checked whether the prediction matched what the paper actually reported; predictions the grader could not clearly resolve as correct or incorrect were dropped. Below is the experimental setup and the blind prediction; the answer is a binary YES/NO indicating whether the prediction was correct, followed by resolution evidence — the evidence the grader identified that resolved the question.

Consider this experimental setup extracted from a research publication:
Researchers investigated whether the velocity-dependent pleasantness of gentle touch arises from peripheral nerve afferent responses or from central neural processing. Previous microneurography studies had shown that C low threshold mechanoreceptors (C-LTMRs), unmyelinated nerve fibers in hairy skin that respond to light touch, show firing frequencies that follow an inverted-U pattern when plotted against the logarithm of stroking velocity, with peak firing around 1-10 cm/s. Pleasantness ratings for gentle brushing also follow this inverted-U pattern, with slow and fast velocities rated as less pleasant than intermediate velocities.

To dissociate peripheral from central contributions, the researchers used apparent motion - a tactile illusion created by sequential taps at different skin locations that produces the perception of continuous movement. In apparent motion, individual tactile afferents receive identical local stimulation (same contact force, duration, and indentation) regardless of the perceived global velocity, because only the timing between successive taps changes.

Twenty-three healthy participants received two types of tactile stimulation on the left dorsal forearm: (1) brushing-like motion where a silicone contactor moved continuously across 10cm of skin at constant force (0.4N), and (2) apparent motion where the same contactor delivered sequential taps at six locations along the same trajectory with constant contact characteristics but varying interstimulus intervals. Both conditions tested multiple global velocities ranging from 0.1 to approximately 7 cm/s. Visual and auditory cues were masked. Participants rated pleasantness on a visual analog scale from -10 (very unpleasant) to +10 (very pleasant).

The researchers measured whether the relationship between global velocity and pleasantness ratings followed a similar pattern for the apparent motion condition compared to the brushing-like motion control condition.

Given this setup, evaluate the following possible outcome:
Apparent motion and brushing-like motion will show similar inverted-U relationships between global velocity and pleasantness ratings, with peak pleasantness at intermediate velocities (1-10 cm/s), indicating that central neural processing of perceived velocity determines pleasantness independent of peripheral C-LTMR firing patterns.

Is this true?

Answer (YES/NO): YES